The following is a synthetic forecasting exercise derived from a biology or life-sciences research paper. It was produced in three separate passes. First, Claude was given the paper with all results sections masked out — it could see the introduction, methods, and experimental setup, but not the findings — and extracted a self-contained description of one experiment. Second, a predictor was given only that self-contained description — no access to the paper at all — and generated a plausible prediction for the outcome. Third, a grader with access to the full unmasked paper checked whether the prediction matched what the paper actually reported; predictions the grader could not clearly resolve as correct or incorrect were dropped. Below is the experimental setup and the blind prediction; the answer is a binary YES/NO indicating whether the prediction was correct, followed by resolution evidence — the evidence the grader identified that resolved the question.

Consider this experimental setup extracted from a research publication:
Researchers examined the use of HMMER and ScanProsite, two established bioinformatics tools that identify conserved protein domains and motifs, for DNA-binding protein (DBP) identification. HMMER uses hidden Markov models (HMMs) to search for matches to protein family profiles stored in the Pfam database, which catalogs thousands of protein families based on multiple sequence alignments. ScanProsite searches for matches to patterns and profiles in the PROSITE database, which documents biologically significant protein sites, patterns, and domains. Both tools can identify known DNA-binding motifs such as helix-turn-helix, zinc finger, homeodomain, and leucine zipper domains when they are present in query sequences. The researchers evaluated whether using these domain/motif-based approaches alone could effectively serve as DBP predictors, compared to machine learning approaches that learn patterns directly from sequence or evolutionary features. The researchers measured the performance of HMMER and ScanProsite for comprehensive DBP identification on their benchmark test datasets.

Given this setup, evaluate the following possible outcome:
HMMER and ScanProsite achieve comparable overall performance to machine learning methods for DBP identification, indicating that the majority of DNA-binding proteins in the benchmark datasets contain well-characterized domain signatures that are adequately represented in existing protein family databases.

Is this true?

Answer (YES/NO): NO